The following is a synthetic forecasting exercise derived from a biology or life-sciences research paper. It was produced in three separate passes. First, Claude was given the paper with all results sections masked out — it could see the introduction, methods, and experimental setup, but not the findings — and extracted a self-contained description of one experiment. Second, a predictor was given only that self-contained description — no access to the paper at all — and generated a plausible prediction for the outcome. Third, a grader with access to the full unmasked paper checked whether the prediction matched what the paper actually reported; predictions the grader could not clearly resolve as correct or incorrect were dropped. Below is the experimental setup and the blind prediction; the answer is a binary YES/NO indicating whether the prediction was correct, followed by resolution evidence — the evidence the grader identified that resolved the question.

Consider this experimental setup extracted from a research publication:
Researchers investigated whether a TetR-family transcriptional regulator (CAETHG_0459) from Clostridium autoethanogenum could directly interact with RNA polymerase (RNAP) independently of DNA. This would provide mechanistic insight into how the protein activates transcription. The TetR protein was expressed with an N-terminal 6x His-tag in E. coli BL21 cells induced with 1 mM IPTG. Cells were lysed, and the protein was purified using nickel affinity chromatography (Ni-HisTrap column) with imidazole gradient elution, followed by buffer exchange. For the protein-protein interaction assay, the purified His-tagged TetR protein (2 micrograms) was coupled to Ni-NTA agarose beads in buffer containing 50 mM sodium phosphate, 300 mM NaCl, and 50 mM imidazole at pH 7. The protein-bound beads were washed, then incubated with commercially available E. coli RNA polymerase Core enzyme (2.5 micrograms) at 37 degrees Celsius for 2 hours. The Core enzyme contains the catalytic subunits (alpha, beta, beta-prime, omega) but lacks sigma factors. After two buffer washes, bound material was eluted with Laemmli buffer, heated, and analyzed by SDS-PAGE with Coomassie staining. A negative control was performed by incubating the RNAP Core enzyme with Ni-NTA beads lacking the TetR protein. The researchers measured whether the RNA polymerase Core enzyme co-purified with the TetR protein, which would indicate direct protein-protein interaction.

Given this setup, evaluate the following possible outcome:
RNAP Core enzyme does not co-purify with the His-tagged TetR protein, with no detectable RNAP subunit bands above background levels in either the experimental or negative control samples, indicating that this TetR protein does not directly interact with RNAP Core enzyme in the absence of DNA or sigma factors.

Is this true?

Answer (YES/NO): NO